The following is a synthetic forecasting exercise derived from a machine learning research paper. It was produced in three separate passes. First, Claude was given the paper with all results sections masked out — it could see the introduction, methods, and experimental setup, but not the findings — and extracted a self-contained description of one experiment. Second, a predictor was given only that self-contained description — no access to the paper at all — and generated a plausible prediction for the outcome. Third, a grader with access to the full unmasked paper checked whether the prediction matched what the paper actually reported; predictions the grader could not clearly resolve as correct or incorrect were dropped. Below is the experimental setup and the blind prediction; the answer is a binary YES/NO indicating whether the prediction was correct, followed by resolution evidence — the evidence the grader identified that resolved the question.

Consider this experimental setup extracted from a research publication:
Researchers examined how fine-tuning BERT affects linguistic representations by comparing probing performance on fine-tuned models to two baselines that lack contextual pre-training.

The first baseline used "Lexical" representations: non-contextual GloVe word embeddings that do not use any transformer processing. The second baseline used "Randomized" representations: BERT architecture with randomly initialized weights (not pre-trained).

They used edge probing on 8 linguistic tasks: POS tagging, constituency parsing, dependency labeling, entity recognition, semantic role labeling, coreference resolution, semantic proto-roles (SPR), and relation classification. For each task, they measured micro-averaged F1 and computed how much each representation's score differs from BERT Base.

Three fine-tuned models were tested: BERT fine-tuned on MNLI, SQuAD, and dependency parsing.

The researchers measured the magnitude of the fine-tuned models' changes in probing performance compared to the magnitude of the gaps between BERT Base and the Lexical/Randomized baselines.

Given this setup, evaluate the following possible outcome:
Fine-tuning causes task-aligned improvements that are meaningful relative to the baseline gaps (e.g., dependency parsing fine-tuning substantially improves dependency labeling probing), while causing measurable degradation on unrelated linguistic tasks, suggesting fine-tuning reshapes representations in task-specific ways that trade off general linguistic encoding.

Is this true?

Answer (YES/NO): NO